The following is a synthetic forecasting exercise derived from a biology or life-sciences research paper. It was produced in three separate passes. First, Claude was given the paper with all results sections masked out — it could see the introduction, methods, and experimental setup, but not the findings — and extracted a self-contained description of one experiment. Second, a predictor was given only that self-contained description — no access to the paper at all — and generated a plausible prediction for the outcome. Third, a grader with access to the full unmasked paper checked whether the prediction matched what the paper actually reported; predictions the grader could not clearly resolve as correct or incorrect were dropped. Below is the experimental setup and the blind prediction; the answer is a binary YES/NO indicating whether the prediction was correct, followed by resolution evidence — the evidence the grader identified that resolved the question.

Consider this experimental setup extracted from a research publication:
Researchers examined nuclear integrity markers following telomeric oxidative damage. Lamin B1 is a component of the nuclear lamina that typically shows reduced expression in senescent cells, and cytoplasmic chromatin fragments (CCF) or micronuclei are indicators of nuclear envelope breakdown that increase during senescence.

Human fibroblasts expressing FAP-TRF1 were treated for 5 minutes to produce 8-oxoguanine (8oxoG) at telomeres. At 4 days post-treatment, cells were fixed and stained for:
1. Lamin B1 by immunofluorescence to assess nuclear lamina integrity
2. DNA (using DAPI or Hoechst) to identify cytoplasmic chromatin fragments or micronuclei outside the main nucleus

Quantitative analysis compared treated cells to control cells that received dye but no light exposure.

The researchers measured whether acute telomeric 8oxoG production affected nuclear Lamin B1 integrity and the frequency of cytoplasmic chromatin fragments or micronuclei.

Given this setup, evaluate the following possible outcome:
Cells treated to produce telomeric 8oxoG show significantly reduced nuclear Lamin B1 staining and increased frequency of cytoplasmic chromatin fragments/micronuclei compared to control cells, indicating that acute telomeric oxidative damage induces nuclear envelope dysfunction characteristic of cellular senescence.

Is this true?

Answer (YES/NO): YES